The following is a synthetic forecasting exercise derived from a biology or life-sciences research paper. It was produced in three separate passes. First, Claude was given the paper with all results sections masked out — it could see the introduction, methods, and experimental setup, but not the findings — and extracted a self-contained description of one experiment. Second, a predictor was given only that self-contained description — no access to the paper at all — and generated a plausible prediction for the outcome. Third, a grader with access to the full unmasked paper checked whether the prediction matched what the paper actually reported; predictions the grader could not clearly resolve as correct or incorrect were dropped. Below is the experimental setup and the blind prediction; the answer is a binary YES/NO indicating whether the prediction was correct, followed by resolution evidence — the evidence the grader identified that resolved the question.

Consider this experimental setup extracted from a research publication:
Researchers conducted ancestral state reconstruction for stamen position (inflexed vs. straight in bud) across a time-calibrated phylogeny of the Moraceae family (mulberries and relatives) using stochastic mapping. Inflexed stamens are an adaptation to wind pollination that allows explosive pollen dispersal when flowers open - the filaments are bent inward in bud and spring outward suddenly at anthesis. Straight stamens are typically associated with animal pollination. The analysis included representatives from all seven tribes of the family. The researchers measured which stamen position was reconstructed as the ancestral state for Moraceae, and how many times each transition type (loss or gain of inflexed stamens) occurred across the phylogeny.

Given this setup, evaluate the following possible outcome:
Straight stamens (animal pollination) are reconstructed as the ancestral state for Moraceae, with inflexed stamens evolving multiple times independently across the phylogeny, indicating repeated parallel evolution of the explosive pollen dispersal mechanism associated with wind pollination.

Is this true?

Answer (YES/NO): NO